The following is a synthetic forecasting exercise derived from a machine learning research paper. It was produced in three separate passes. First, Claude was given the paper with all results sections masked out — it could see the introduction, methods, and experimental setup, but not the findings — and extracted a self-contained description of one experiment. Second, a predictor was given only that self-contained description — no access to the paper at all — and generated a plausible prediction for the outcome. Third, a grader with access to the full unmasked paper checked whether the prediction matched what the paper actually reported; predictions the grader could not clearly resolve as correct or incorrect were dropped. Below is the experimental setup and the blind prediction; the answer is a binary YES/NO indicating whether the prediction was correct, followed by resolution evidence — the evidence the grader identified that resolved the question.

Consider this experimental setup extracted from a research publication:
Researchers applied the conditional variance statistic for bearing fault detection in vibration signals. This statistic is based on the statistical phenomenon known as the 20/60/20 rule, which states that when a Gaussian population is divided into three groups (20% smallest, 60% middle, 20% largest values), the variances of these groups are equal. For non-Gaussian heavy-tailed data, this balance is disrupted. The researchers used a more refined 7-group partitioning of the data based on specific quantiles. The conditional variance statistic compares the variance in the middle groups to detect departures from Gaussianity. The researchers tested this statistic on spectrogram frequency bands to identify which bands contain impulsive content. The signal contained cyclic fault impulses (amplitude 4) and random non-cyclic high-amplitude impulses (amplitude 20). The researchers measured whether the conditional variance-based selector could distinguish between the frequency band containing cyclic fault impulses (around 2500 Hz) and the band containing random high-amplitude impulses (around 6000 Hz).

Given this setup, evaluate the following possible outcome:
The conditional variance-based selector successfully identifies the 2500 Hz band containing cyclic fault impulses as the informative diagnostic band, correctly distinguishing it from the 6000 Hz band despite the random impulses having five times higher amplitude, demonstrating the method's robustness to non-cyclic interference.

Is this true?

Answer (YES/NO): NO